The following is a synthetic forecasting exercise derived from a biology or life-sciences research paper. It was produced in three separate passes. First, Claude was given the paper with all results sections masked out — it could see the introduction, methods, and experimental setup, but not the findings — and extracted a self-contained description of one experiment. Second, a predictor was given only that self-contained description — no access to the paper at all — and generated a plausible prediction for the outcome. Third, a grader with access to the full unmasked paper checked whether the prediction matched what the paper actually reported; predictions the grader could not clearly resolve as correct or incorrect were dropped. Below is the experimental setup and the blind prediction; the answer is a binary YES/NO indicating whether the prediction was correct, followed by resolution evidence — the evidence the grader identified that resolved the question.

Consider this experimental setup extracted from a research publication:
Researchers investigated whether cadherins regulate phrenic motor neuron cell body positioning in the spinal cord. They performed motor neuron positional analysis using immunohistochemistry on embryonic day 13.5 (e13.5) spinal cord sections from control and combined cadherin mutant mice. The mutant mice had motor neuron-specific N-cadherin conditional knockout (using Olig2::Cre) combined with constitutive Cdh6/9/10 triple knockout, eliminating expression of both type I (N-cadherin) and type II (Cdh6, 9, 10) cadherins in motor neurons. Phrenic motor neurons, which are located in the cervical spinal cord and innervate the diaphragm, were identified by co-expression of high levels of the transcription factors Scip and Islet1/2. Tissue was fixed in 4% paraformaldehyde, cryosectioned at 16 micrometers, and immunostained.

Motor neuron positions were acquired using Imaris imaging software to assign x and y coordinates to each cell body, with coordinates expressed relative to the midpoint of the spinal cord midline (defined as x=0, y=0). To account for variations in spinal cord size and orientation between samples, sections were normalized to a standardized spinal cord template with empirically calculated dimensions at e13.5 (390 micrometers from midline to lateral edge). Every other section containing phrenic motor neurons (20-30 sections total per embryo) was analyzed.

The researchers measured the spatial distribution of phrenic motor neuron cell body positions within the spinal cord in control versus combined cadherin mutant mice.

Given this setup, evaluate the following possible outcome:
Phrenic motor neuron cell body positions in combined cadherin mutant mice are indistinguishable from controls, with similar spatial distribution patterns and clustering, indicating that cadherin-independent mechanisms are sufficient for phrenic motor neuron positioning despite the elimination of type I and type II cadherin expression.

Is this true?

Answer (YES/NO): NO